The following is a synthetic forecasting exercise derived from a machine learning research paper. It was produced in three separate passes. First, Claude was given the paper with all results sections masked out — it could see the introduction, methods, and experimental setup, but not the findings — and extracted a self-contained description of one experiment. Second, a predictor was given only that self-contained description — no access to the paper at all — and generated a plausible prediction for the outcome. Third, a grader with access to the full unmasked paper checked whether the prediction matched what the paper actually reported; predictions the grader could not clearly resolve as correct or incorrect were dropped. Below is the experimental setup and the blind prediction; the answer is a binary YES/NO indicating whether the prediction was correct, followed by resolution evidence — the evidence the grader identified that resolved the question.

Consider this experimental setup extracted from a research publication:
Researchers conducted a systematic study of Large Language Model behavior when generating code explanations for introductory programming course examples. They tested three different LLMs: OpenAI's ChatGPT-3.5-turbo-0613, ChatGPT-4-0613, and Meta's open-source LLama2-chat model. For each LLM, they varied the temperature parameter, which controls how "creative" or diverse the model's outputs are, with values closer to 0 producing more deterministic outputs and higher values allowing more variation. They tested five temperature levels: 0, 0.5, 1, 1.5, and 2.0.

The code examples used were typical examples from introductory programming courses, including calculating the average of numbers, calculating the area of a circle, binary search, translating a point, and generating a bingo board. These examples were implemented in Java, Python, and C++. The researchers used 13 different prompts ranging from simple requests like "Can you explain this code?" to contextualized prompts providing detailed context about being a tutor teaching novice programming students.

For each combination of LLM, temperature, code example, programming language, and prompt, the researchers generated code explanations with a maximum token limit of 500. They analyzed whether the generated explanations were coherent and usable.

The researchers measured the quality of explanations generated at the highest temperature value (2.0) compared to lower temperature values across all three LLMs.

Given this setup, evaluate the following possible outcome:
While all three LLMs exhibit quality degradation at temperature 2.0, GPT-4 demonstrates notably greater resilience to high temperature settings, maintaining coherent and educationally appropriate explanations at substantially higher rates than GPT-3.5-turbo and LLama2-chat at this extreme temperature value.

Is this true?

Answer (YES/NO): NO